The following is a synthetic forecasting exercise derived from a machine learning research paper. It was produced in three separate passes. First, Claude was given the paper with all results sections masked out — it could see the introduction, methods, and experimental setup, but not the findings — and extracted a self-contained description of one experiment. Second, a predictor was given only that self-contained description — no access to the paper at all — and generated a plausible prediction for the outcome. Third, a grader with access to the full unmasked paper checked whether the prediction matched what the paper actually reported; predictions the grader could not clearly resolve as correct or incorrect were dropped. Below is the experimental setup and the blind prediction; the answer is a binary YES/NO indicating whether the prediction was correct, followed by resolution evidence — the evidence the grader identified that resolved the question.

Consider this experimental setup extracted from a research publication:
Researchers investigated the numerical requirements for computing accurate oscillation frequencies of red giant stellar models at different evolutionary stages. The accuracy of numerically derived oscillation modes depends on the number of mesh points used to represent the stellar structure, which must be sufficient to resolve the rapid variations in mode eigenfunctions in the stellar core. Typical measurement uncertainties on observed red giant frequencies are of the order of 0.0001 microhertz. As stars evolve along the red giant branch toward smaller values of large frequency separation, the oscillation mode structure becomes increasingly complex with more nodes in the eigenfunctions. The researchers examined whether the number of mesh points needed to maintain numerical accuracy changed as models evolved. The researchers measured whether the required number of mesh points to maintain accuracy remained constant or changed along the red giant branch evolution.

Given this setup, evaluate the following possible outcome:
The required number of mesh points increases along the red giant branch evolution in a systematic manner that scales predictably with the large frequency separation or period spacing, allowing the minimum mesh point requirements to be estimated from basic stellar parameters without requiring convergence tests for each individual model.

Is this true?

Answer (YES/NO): NO